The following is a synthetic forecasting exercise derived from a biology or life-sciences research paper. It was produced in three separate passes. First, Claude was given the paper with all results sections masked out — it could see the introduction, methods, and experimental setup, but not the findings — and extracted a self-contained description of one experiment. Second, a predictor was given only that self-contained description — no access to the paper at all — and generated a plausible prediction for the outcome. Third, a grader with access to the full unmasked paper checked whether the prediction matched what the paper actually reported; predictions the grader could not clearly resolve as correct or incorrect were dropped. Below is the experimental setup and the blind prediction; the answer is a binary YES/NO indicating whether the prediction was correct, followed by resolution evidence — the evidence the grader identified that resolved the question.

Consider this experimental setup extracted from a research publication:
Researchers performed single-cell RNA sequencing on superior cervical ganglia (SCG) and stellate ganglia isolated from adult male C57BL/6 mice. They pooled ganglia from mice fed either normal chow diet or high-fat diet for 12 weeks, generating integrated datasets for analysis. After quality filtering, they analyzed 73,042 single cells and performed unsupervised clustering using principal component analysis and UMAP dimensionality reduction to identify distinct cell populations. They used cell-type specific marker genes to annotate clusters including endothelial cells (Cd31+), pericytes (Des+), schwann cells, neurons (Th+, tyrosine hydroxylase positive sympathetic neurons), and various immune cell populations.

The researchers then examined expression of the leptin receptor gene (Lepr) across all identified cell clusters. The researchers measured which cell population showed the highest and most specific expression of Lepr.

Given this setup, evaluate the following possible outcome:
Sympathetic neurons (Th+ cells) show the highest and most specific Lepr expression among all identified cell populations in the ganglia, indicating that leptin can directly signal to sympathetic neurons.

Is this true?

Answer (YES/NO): NO